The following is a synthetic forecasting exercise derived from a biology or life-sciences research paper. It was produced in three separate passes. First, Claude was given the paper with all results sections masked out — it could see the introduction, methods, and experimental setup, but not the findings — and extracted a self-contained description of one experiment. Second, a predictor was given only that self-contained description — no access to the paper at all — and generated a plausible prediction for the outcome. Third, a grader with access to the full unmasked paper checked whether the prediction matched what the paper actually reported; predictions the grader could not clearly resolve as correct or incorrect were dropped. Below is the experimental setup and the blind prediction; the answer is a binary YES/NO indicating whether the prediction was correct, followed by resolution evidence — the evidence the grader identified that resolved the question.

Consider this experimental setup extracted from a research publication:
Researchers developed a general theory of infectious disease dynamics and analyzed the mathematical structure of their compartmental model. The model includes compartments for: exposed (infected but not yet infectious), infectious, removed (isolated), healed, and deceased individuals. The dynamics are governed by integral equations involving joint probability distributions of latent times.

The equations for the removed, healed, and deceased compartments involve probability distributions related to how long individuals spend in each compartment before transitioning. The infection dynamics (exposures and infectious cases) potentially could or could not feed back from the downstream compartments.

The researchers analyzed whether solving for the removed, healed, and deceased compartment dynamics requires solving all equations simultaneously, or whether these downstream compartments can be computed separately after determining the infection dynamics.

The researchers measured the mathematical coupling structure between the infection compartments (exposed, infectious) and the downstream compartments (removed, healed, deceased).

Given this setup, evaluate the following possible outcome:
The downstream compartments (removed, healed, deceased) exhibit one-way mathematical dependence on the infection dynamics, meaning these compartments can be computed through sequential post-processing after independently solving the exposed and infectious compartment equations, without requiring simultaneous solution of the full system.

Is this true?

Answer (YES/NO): YES